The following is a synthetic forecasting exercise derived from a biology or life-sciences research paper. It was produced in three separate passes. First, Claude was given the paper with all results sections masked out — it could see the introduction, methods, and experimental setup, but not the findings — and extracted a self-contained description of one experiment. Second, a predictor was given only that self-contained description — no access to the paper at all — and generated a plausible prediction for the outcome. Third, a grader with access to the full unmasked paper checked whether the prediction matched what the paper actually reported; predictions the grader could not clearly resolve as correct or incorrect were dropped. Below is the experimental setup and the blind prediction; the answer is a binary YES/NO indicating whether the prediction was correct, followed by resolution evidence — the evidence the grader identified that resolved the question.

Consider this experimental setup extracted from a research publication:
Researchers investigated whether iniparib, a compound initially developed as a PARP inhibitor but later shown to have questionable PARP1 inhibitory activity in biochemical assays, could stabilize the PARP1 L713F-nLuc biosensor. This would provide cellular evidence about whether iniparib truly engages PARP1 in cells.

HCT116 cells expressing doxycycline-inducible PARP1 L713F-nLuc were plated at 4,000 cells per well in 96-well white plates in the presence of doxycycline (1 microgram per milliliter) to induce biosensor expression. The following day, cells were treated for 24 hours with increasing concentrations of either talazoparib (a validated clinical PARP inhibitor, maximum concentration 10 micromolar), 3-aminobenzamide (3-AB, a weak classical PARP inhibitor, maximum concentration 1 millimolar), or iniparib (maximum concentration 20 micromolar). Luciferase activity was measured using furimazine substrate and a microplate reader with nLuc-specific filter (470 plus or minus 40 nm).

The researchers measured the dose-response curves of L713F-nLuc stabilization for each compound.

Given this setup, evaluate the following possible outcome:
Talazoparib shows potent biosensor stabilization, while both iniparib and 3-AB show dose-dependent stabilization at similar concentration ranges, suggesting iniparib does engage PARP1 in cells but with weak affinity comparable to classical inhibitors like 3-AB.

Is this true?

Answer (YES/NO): NO